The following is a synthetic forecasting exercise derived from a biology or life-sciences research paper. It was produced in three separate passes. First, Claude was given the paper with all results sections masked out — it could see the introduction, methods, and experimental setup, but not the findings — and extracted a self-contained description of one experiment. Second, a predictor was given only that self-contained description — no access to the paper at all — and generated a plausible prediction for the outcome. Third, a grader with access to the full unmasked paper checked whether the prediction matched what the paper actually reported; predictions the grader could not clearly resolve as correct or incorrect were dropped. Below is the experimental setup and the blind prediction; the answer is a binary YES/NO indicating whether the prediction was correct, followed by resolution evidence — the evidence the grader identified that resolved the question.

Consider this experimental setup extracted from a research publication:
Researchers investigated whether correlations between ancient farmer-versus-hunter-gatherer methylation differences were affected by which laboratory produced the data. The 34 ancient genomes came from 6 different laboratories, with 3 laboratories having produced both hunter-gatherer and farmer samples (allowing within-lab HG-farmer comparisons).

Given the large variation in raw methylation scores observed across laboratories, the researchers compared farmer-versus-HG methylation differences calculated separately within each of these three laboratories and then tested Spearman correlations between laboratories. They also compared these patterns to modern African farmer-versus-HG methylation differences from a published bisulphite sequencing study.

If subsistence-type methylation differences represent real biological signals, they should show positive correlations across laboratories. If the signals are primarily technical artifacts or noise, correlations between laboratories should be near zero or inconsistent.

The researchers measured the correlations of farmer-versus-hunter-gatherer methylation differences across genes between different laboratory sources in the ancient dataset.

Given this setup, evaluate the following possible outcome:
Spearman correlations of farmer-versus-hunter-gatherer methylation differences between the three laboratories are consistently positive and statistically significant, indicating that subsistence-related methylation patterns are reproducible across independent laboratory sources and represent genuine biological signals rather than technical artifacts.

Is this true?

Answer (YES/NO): NO